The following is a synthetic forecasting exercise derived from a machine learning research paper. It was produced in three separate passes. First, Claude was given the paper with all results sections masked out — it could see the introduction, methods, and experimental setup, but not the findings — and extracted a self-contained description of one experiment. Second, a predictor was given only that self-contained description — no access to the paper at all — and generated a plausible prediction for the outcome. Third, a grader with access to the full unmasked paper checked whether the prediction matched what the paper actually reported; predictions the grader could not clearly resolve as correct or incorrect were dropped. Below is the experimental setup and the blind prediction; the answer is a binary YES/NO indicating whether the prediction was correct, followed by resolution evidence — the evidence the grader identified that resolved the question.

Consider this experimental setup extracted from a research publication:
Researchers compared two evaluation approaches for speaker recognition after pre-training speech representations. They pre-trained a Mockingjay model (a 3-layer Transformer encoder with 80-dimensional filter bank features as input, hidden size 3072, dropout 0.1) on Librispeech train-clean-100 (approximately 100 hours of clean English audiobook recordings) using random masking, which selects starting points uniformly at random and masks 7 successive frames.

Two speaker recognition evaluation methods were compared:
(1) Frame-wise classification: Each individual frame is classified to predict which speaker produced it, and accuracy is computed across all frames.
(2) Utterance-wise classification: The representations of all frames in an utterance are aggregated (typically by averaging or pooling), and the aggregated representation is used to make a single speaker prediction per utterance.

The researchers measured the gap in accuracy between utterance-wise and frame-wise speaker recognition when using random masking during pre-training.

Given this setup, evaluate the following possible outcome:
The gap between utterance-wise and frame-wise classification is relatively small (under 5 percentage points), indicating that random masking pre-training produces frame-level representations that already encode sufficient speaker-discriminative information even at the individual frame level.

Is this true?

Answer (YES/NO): NO